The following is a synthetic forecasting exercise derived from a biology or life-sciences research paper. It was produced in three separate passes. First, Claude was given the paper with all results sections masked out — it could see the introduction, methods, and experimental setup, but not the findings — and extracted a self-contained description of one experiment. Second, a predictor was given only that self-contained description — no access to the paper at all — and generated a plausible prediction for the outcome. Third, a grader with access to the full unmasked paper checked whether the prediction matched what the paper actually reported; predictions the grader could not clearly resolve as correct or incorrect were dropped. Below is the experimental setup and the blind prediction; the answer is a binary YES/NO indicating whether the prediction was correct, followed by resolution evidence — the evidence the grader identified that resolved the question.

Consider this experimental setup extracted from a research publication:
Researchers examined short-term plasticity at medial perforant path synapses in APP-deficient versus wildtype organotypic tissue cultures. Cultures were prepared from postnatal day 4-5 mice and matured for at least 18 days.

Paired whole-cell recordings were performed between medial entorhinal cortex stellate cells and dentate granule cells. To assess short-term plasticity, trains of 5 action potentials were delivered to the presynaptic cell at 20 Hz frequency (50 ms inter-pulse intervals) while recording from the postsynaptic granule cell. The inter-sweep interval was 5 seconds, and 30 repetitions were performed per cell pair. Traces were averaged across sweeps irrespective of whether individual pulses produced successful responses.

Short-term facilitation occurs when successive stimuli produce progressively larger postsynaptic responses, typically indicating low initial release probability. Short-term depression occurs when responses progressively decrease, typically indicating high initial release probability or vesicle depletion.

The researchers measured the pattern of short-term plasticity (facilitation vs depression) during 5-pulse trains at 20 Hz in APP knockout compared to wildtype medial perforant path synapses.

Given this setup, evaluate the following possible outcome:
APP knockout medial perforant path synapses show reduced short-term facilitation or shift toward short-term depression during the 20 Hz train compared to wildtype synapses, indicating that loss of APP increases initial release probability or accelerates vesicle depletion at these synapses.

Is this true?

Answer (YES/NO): YES